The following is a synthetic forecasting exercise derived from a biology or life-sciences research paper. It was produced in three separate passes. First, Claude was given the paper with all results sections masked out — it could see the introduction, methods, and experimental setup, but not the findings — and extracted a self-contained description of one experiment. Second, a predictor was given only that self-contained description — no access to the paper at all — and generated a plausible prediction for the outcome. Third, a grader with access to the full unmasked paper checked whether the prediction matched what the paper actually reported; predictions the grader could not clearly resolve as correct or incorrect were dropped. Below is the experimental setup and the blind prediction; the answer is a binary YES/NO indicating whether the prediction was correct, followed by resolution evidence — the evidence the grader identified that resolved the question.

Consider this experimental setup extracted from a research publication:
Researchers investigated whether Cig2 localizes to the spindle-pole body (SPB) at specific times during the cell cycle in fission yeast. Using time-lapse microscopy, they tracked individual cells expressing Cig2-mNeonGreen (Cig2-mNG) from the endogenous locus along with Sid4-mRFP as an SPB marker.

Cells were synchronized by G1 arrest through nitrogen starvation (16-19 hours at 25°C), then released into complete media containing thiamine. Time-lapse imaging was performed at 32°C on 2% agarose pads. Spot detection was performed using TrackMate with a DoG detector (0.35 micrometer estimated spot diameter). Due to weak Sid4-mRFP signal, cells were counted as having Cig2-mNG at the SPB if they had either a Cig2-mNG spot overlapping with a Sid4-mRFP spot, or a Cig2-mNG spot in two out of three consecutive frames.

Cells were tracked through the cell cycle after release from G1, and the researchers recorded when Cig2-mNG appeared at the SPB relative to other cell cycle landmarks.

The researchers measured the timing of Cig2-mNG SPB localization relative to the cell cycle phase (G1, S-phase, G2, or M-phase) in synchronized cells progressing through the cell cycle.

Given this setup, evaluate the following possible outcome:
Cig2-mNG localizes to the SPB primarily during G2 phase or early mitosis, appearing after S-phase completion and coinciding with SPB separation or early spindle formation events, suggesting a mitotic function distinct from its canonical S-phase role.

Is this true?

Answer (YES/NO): NO